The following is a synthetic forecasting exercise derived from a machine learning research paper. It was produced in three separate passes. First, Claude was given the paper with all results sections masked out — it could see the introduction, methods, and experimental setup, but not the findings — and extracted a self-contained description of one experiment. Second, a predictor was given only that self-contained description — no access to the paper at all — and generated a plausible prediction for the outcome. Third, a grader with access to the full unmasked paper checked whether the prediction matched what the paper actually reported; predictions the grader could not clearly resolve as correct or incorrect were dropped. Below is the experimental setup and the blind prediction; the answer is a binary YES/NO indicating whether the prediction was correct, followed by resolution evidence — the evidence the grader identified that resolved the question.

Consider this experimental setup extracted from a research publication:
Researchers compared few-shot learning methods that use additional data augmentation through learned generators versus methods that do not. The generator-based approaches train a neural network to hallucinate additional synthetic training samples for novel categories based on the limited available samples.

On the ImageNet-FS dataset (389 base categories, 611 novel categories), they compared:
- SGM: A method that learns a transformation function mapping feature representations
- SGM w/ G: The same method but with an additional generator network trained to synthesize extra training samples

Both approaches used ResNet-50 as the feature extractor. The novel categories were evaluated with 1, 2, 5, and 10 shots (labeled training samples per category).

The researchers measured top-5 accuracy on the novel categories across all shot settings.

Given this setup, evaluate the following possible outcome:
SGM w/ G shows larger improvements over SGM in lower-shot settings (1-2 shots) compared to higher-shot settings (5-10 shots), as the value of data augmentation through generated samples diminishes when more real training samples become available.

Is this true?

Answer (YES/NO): NO